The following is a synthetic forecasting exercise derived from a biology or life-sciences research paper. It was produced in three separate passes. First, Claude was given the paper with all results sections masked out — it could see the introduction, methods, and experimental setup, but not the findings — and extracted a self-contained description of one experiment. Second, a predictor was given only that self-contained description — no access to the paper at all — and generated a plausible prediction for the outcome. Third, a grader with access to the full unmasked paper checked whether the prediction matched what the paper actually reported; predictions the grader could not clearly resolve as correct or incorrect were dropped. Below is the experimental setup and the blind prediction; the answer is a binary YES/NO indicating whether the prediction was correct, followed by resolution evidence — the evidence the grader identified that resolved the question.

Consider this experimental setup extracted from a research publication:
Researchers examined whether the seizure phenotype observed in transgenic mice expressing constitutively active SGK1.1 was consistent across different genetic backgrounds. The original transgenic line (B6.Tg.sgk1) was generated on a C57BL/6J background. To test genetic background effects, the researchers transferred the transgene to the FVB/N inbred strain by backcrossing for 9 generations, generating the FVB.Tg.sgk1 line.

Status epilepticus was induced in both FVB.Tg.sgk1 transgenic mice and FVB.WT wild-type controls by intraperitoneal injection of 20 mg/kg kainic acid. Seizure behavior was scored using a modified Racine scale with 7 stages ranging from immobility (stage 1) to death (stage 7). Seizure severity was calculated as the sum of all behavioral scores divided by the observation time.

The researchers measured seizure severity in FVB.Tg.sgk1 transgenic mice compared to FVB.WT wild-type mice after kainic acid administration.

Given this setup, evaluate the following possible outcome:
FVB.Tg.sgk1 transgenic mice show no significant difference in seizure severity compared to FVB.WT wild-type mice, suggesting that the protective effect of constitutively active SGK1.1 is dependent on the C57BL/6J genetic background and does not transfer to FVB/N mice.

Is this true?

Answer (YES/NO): NO